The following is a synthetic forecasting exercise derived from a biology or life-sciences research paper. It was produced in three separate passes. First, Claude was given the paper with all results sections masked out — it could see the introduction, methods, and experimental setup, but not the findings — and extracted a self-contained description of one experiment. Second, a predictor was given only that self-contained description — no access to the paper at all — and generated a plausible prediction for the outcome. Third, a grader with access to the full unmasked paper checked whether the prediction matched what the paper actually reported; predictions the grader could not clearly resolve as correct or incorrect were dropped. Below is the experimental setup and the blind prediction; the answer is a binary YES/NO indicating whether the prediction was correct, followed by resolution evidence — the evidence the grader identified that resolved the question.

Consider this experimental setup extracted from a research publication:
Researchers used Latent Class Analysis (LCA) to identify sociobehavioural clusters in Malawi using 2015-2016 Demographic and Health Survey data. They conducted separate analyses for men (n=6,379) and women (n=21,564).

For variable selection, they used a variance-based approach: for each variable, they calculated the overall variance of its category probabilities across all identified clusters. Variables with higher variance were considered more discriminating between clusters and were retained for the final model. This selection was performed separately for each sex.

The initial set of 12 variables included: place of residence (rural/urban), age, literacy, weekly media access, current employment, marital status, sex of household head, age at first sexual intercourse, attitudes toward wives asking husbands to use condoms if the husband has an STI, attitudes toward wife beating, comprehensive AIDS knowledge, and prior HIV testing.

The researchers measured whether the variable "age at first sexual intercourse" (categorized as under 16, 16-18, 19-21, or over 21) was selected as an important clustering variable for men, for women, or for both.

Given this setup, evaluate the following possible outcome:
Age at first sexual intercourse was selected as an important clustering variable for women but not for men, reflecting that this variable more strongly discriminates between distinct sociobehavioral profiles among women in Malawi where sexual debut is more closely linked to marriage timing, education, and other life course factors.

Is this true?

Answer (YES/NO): NO